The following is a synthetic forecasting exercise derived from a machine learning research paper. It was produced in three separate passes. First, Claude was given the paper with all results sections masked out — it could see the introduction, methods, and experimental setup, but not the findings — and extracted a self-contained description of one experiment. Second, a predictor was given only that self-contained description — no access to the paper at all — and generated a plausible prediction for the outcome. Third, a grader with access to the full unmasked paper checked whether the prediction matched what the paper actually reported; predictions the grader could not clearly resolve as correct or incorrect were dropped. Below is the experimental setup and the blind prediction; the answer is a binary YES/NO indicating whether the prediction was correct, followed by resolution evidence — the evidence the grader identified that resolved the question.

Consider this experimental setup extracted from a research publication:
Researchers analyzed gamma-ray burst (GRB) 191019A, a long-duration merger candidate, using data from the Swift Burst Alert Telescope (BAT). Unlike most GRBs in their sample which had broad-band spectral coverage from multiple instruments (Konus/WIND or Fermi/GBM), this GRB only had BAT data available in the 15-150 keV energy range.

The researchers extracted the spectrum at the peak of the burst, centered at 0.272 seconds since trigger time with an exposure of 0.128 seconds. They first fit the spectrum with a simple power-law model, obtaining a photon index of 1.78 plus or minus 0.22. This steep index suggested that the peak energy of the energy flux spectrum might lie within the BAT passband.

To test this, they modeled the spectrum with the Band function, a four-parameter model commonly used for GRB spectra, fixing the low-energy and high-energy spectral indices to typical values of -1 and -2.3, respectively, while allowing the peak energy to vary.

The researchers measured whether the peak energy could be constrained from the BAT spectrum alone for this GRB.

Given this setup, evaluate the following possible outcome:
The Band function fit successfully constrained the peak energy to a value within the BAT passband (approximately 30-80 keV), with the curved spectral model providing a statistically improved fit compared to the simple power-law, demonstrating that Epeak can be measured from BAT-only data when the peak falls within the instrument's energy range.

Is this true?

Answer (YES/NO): NO